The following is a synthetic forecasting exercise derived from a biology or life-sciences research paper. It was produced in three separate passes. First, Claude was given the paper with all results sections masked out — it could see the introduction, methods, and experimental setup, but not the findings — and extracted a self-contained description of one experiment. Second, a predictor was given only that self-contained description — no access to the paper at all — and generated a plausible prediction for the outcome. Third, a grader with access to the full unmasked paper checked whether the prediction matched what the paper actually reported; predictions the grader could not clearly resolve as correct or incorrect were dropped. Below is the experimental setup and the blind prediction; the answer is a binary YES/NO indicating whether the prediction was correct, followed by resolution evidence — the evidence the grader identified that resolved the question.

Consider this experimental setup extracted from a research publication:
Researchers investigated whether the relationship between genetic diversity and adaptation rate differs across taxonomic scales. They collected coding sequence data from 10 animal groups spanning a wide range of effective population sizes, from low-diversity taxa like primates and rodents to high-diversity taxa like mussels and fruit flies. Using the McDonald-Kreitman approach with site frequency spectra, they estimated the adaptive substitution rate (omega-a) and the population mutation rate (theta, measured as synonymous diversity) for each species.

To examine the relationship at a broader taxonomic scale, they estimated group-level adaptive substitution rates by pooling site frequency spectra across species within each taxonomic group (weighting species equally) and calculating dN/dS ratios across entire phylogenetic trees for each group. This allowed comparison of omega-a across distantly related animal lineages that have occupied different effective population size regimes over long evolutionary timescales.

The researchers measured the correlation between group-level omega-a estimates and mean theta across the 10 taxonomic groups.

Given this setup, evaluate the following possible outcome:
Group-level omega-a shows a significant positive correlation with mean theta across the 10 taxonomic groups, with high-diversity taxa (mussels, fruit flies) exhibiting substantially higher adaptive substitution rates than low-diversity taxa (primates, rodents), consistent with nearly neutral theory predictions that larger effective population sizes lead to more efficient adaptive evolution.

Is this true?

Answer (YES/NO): NO